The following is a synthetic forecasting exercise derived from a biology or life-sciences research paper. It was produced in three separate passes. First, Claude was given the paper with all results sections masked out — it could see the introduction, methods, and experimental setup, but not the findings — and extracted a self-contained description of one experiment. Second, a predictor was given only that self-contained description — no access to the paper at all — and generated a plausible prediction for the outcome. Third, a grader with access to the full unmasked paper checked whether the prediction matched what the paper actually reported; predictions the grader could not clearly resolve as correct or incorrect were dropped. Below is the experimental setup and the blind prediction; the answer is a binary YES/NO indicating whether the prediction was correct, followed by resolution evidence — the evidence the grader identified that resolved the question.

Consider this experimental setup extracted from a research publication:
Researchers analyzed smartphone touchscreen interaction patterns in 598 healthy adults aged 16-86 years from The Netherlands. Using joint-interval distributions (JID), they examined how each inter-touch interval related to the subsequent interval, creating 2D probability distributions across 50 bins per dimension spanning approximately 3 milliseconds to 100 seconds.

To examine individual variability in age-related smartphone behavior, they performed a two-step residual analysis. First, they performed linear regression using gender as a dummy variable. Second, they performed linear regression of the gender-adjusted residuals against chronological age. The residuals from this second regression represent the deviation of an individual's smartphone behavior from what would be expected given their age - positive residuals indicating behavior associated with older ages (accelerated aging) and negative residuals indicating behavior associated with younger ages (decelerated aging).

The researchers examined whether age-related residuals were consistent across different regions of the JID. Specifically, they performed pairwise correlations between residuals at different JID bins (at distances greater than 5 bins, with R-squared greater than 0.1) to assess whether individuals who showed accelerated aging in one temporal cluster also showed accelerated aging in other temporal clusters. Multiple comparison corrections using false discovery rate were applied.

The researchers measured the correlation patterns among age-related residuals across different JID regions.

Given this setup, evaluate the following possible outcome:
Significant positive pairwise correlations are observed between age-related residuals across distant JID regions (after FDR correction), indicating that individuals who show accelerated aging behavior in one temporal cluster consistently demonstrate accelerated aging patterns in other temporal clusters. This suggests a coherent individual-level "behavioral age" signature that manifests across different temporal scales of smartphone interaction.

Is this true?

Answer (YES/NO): NO